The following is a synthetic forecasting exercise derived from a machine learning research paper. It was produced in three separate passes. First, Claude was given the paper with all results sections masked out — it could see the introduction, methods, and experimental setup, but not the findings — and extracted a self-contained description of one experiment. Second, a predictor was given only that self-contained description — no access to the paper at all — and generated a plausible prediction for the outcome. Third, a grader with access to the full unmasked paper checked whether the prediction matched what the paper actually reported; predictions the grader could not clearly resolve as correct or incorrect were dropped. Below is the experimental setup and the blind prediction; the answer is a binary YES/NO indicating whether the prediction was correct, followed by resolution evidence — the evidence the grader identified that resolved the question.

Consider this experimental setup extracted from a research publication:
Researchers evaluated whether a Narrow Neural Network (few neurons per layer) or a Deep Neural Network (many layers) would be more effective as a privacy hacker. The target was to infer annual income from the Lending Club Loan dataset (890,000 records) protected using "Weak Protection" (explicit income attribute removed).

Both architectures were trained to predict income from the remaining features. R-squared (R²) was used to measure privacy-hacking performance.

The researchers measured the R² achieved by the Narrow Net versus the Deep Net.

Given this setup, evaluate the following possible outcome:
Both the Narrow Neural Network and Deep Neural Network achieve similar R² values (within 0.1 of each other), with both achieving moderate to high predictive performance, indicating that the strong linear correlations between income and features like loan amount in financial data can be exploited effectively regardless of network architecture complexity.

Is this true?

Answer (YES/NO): NO